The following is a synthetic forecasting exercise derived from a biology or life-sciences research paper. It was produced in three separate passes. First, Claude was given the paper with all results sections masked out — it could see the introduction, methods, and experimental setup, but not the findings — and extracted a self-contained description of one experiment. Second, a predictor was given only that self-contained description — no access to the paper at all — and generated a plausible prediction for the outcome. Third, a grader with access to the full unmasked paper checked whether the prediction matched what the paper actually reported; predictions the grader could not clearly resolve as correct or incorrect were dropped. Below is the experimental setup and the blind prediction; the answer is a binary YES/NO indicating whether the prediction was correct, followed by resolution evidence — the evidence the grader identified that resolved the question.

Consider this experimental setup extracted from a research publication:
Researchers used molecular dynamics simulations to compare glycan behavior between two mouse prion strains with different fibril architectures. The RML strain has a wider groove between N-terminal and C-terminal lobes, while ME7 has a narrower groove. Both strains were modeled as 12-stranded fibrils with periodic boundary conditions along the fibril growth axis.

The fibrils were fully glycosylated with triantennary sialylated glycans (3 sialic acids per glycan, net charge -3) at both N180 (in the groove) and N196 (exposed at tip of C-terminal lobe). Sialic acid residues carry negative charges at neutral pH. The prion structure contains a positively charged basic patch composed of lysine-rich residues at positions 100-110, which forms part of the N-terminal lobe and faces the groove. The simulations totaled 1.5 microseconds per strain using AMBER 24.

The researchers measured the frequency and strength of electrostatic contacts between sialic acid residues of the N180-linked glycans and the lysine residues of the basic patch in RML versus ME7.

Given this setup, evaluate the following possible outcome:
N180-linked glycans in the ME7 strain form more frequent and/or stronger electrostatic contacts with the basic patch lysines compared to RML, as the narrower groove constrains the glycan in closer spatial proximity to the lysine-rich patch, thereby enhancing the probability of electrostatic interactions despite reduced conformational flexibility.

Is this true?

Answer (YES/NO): YES